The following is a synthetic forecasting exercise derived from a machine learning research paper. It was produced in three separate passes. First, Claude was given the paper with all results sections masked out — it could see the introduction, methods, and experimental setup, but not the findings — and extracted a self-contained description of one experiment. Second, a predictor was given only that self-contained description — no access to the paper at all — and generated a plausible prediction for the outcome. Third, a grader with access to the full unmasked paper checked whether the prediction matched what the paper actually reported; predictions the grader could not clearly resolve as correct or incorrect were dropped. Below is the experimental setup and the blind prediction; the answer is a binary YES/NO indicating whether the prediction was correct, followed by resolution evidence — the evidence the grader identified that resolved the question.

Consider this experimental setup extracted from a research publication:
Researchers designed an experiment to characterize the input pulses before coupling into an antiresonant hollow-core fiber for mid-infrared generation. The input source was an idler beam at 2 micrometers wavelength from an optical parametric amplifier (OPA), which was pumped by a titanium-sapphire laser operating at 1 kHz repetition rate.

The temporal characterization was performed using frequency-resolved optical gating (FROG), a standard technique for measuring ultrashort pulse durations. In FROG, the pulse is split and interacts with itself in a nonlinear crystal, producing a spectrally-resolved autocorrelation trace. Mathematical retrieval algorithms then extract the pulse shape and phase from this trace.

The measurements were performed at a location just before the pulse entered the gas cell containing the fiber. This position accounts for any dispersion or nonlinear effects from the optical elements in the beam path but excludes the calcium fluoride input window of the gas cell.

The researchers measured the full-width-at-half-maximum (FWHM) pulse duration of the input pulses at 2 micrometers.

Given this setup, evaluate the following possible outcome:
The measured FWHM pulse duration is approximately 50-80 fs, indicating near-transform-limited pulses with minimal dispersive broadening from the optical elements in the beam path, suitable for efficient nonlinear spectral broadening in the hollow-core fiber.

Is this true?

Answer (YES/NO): YES